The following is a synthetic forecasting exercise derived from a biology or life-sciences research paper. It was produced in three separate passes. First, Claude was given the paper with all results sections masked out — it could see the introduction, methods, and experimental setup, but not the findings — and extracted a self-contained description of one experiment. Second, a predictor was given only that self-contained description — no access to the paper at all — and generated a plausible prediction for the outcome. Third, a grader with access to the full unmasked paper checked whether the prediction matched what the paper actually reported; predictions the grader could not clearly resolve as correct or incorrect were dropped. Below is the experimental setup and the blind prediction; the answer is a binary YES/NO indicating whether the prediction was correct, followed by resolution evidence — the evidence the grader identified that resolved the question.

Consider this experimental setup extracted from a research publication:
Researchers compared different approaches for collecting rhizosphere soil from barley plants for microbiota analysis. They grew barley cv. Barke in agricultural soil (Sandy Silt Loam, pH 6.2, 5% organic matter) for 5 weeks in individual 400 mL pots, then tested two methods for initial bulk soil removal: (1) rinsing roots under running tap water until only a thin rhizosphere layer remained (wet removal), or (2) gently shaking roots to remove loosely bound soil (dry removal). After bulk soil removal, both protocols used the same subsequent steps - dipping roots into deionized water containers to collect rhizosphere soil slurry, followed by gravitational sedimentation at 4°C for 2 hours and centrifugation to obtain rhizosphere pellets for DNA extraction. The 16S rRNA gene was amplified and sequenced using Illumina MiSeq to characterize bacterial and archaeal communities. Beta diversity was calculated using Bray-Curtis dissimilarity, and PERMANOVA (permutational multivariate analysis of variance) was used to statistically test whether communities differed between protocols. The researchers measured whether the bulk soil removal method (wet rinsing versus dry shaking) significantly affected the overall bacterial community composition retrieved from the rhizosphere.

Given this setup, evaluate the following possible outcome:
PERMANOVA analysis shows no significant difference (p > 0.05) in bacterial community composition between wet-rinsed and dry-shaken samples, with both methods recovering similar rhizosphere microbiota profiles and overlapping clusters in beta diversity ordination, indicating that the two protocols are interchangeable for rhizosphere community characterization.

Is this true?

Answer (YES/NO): NO